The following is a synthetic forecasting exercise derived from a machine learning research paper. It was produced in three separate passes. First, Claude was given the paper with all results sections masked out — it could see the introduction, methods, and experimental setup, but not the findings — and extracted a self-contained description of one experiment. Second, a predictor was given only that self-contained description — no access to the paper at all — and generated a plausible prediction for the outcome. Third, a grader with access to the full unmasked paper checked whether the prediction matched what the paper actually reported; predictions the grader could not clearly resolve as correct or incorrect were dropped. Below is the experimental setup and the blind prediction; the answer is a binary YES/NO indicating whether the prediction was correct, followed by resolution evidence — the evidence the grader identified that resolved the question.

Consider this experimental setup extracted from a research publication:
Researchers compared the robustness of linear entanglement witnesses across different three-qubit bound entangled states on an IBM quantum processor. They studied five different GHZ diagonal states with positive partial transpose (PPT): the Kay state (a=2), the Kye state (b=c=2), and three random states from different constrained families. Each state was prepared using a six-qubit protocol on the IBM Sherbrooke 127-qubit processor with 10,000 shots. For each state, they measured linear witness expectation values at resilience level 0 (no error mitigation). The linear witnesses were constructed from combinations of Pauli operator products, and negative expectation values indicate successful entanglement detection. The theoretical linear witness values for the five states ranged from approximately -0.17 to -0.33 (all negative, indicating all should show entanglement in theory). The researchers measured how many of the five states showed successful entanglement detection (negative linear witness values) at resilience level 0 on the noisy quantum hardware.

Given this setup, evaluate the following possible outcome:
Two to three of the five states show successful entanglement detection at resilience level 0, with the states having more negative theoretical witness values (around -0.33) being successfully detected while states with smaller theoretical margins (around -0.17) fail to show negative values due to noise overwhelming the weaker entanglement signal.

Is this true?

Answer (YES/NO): NO